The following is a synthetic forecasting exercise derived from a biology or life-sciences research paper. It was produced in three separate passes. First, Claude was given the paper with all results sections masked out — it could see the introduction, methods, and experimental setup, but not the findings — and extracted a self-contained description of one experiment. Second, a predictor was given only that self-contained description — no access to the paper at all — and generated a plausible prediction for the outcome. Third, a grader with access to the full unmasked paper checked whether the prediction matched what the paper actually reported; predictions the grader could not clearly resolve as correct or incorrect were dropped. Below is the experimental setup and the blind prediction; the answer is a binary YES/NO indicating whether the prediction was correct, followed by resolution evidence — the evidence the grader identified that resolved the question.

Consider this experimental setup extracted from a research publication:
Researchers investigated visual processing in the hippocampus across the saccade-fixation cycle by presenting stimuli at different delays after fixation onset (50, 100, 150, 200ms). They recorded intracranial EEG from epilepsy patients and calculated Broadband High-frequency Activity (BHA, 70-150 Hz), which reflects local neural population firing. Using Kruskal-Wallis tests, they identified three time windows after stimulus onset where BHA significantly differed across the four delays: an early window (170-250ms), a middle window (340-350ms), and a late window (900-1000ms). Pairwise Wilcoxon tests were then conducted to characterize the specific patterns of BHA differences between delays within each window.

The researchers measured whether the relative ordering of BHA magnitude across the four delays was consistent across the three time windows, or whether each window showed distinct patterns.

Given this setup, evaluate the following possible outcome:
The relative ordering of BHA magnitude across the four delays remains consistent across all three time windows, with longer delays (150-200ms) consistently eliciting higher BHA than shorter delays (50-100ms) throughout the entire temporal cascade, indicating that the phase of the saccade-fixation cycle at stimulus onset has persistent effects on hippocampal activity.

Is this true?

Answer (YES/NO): NO